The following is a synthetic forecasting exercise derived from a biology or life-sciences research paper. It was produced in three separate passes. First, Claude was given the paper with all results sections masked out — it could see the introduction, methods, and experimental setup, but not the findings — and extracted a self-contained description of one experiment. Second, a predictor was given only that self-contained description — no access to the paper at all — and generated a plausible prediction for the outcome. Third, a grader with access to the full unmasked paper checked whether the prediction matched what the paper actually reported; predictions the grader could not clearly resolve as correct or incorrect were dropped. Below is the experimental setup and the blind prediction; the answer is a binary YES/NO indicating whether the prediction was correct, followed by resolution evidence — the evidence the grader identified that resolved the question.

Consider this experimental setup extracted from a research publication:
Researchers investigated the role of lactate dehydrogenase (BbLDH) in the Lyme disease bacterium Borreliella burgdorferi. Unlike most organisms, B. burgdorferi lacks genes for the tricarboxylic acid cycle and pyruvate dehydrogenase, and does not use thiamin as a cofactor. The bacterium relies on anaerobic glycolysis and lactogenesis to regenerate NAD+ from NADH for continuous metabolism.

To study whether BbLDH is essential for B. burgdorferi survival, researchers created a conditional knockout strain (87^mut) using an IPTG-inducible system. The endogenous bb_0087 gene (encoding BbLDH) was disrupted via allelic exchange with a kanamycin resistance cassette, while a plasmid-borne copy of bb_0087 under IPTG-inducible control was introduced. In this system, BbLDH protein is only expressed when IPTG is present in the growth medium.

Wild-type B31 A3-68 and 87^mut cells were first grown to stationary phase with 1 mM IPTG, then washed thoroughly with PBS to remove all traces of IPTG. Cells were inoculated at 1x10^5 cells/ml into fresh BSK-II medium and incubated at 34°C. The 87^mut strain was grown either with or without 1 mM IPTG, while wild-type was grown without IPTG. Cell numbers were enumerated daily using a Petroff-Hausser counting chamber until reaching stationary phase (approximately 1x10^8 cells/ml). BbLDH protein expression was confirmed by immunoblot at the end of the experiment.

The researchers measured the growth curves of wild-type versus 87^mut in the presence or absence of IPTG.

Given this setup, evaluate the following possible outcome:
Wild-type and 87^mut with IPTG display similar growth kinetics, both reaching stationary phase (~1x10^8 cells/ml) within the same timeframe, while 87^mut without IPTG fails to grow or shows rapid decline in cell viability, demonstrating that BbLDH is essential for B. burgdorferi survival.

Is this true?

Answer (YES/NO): YES